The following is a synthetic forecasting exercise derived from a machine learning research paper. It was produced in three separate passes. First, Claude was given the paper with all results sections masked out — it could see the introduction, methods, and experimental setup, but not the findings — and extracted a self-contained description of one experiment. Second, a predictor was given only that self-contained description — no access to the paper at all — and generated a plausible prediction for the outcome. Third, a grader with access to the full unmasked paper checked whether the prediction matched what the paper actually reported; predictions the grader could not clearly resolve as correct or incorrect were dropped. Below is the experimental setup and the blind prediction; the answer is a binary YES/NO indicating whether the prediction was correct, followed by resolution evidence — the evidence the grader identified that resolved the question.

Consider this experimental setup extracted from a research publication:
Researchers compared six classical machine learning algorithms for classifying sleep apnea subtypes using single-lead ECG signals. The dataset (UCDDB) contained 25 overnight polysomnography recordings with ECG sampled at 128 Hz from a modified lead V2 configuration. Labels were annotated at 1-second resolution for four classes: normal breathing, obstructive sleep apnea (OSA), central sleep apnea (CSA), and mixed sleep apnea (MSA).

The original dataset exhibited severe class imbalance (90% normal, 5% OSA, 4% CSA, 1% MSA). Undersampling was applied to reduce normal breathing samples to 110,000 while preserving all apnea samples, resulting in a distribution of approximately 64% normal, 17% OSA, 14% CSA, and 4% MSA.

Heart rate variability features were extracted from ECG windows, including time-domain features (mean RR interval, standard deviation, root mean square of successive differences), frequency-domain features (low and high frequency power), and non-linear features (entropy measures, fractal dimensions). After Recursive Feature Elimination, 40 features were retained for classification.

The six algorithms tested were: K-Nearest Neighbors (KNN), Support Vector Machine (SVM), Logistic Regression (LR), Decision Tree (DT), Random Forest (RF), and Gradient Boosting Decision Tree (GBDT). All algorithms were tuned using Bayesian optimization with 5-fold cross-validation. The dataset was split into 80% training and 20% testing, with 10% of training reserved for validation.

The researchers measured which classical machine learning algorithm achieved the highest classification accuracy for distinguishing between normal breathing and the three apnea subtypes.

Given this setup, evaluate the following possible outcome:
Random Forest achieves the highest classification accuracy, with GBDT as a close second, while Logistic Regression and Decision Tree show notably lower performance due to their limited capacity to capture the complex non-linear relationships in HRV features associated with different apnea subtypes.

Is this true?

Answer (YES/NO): NO